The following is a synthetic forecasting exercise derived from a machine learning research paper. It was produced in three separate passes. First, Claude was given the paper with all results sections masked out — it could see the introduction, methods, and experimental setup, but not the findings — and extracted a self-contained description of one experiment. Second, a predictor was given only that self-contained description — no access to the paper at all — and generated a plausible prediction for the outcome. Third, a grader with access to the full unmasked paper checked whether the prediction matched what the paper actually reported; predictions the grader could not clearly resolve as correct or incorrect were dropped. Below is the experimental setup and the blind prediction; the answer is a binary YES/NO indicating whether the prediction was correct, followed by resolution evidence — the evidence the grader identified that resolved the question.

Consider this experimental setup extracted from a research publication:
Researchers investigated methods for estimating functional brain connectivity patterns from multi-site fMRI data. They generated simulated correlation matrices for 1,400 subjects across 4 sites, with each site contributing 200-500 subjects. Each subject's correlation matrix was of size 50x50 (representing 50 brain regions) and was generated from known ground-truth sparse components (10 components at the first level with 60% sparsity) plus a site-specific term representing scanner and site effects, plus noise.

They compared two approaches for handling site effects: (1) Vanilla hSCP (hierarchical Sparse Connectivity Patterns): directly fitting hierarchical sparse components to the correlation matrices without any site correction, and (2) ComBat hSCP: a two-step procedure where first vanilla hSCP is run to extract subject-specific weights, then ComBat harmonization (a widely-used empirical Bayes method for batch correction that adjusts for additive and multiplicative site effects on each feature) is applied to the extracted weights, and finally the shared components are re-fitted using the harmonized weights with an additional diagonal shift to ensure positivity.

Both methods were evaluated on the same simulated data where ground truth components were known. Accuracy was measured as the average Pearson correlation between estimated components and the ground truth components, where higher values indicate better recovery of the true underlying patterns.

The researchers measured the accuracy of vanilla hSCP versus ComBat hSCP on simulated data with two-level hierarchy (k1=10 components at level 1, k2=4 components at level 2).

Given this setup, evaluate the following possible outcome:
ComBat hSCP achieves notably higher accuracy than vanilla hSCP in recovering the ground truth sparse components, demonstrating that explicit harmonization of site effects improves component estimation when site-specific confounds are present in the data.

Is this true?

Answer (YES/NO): NO